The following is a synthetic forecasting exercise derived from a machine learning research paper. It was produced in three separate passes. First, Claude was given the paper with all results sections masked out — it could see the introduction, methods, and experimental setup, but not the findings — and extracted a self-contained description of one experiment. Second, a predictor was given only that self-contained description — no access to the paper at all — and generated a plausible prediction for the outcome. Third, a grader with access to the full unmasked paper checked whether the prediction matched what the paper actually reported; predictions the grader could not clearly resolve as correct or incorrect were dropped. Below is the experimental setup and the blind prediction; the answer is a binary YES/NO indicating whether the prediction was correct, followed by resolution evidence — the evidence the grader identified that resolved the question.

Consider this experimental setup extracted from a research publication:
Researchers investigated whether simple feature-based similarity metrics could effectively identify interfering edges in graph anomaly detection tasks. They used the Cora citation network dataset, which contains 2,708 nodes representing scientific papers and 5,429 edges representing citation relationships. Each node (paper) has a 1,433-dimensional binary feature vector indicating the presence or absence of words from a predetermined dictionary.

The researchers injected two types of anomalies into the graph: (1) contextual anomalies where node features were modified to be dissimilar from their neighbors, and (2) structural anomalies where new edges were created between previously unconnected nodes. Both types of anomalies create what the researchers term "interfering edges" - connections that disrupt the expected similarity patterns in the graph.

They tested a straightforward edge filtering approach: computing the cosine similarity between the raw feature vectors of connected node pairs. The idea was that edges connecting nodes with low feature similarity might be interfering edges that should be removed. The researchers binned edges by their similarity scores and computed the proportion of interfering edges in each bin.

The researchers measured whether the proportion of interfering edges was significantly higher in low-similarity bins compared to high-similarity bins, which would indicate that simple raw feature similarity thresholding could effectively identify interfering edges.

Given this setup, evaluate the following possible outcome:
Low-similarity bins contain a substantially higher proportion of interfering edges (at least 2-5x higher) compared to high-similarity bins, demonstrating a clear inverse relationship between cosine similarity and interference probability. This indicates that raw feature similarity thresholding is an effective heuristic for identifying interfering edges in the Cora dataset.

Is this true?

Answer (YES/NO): NO